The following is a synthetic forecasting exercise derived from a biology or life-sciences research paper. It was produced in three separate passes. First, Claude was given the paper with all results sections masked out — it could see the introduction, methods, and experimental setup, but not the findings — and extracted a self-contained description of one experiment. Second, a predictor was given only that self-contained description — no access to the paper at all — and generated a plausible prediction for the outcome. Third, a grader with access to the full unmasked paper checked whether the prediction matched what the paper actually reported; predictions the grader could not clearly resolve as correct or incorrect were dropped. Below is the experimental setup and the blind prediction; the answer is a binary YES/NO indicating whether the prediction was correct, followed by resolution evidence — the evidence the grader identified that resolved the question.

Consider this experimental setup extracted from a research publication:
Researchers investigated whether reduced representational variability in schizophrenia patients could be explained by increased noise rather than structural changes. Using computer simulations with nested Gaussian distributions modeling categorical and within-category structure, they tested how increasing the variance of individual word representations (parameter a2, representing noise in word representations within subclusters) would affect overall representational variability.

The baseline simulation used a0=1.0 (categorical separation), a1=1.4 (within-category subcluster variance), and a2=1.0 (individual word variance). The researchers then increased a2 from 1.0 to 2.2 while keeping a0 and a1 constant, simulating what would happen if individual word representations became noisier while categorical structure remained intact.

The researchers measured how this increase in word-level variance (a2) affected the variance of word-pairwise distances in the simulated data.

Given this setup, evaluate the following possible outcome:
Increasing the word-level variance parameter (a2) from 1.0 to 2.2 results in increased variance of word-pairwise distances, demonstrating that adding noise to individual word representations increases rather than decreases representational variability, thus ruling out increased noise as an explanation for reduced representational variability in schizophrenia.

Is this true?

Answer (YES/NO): NO